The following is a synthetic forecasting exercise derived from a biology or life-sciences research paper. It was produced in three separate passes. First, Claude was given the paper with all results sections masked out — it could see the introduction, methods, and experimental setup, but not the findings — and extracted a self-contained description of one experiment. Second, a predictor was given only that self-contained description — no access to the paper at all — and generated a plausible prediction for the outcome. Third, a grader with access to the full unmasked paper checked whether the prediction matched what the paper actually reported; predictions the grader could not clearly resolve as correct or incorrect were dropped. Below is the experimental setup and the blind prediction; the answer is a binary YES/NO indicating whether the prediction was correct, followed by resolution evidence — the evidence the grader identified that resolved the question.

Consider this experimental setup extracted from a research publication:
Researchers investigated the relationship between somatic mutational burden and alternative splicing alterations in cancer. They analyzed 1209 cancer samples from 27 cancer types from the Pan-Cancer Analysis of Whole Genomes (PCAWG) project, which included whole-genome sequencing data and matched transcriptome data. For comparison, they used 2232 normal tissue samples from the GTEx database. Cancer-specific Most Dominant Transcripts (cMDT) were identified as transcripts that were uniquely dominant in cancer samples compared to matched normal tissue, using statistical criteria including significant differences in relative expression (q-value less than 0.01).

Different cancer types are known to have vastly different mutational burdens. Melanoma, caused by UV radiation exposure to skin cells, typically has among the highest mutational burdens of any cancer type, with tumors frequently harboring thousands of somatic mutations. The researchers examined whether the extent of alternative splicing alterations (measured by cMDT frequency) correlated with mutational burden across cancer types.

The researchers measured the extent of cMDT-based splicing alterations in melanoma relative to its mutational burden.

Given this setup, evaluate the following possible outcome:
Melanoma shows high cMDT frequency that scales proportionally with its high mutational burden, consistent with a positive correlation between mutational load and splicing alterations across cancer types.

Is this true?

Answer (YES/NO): NO